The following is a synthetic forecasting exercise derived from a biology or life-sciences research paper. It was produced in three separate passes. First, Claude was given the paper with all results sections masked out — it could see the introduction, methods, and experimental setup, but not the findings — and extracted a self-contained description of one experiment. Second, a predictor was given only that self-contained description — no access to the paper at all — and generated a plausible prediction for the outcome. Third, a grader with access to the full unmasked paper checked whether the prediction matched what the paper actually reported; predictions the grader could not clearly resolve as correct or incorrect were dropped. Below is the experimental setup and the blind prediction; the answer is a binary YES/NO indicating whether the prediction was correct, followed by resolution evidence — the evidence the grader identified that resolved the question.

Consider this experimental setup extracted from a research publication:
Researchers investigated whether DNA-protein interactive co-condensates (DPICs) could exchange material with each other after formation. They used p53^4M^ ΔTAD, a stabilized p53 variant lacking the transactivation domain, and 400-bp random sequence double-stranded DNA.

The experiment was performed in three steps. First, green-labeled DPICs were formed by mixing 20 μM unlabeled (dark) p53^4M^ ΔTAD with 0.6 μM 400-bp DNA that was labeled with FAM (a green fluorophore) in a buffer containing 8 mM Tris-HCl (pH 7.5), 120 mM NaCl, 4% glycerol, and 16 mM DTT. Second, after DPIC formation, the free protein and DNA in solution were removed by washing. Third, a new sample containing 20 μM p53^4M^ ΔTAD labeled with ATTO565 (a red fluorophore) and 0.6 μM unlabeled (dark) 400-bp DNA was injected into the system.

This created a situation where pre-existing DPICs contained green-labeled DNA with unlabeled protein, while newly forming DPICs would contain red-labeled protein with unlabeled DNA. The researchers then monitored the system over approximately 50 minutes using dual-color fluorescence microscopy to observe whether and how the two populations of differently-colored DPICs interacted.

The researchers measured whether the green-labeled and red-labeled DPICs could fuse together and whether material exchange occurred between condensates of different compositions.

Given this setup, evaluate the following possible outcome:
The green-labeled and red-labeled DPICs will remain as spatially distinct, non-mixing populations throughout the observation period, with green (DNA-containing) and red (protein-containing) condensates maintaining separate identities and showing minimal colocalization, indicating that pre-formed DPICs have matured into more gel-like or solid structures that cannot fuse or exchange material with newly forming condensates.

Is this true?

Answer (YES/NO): NO